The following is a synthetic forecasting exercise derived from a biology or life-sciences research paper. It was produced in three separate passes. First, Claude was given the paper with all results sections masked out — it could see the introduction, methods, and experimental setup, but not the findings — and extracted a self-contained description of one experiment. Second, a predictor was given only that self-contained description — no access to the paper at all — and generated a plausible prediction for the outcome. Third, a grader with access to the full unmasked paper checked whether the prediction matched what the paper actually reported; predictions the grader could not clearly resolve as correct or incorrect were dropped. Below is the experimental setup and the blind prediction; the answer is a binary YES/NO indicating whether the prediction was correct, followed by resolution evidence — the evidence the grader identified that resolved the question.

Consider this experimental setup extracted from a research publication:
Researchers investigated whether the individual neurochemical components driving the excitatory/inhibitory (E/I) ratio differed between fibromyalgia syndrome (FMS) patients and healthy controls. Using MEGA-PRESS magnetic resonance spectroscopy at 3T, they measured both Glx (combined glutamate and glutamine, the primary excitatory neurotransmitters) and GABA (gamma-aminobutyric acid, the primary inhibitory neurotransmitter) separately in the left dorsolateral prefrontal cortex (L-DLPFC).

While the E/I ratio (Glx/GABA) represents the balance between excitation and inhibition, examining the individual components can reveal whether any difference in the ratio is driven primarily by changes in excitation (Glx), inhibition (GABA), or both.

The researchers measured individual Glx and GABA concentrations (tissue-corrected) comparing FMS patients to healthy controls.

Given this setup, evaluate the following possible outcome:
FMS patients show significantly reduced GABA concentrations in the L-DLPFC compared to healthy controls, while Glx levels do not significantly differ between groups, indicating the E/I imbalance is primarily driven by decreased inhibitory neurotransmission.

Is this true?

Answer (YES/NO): NO